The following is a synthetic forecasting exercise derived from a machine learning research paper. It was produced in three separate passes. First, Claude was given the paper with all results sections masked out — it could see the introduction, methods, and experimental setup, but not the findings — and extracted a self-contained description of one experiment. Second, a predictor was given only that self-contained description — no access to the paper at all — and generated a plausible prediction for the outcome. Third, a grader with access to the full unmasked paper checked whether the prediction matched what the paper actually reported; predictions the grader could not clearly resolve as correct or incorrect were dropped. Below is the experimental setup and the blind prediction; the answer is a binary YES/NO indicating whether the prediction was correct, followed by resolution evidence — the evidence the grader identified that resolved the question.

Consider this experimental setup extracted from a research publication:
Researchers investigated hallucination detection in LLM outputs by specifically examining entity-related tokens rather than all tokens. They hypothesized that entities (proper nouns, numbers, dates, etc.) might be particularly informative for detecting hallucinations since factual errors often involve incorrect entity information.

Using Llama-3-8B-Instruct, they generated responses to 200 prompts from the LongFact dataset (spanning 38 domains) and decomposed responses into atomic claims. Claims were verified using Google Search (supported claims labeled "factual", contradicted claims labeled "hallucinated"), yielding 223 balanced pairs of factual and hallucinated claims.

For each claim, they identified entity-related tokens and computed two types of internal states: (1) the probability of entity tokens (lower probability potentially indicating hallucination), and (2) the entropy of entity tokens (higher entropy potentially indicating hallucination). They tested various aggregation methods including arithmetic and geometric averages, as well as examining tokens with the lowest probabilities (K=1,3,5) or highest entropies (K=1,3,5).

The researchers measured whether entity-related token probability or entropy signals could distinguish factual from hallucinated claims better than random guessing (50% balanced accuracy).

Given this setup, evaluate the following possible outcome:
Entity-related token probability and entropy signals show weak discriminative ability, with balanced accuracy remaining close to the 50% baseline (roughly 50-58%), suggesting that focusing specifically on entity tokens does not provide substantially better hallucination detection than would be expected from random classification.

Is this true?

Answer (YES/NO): YES